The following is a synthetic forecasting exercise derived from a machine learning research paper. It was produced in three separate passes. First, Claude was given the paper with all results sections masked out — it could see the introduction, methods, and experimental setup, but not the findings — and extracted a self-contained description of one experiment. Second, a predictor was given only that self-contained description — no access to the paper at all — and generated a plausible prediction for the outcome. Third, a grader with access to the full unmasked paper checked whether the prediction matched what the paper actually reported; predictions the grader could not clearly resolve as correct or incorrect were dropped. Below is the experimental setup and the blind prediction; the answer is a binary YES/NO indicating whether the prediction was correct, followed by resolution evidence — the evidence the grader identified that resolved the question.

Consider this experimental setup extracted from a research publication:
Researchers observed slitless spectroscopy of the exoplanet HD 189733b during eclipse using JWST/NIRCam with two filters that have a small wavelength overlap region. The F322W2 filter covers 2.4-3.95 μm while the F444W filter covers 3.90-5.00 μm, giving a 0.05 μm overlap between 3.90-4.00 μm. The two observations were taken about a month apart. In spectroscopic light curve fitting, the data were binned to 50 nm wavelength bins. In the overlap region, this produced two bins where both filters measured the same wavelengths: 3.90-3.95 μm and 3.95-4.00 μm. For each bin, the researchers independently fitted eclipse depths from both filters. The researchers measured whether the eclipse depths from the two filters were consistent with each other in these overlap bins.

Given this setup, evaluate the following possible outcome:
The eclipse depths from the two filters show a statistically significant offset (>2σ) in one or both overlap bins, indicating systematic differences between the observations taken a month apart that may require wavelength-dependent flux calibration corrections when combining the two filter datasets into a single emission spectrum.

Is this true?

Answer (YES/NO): YES